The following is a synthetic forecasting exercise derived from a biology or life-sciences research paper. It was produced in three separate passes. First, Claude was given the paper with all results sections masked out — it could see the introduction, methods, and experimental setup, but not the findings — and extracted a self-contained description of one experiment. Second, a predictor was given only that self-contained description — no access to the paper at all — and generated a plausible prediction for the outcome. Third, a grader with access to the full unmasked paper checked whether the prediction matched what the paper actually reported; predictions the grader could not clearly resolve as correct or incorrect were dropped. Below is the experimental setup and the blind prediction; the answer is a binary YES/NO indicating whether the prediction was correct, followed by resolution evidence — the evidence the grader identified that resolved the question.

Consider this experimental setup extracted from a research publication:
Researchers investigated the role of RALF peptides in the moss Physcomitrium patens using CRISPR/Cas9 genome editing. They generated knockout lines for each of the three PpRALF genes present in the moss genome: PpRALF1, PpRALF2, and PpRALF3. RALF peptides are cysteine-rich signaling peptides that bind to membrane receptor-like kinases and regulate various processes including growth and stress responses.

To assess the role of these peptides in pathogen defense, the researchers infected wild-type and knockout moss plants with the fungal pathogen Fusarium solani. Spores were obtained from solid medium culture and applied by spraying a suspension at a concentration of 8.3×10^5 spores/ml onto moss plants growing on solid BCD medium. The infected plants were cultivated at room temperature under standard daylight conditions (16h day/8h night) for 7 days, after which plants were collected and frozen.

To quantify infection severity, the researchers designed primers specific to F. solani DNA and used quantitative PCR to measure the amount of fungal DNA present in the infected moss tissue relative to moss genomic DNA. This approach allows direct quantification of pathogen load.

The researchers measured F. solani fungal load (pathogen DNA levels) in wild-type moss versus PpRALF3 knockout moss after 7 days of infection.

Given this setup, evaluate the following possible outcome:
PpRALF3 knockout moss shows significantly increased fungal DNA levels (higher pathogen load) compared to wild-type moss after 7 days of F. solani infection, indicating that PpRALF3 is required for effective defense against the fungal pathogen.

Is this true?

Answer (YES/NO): NO